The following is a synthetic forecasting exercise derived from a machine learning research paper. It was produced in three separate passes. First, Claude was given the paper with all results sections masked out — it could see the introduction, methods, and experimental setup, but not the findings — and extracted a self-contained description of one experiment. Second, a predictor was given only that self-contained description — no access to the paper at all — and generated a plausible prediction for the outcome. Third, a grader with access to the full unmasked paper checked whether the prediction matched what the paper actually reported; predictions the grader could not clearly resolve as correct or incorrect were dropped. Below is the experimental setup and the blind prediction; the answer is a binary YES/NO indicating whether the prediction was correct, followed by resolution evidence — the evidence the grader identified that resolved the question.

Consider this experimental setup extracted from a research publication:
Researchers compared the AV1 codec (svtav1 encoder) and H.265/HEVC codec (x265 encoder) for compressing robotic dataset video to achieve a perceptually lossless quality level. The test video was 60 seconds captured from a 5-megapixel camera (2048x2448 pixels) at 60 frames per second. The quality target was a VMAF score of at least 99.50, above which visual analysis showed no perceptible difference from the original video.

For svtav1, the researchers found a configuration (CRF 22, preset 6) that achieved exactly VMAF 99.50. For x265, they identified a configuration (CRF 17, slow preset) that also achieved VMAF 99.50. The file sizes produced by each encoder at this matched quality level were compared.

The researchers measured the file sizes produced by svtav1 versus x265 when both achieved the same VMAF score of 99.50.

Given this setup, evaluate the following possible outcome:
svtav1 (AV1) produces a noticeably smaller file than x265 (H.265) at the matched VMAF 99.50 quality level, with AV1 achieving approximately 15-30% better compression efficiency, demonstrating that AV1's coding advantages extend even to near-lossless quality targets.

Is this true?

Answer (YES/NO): YES